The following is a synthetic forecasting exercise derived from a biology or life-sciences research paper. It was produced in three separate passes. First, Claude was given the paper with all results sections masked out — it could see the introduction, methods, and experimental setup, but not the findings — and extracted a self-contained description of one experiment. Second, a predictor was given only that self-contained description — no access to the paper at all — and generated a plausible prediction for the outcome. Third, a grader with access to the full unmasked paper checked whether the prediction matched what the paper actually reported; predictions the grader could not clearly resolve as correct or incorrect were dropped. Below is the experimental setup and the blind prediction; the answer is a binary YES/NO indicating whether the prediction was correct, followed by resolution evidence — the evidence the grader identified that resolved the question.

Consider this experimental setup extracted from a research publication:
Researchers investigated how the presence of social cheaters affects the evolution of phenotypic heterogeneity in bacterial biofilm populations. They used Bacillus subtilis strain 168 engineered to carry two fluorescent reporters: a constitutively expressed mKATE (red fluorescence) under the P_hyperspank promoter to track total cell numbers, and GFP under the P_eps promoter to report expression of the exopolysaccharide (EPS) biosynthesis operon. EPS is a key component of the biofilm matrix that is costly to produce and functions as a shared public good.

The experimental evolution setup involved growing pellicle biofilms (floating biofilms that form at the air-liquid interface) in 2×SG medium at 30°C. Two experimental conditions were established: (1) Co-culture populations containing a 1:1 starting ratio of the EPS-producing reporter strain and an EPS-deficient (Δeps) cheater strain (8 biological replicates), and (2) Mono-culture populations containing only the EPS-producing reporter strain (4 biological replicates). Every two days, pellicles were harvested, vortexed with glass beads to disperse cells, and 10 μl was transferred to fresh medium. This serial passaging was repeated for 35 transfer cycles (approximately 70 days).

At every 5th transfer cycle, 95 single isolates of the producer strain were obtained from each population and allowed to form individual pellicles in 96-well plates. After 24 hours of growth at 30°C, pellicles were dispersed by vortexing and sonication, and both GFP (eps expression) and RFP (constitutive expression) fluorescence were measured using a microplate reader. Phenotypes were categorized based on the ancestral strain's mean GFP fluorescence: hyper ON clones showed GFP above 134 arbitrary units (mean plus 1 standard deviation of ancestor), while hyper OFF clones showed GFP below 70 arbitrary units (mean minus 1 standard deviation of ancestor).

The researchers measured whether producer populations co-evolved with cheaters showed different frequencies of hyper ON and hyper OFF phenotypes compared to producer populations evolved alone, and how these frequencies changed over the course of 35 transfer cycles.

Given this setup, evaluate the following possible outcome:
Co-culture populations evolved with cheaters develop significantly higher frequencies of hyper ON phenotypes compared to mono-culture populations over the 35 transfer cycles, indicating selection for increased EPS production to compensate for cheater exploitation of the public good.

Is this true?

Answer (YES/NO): NO